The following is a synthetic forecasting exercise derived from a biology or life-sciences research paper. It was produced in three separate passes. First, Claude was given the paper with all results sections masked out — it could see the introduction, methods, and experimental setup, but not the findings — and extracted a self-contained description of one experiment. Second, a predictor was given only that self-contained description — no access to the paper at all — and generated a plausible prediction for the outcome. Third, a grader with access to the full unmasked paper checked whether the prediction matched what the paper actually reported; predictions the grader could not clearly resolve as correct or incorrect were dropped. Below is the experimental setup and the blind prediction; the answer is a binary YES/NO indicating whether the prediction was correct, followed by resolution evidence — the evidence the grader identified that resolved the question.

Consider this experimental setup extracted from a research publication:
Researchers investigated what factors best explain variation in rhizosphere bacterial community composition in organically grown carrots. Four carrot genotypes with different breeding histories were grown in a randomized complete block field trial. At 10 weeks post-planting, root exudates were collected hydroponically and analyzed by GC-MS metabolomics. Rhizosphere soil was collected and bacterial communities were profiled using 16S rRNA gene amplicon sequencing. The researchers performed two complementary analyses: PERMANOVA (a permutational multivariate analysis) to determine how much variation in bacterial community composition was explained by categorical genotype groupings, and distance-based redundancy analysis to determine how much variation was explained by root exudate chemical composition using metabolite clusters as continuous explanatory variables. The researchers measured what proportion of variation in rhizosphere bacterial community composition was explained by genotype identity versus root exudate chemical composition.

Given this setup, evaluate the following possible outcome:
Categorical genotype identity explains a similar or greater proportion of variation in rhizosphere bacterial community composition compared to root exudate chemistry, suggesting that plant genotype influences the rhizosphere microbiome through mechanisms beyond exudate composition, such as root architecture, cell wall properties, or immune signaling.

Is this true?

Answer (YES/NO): NO